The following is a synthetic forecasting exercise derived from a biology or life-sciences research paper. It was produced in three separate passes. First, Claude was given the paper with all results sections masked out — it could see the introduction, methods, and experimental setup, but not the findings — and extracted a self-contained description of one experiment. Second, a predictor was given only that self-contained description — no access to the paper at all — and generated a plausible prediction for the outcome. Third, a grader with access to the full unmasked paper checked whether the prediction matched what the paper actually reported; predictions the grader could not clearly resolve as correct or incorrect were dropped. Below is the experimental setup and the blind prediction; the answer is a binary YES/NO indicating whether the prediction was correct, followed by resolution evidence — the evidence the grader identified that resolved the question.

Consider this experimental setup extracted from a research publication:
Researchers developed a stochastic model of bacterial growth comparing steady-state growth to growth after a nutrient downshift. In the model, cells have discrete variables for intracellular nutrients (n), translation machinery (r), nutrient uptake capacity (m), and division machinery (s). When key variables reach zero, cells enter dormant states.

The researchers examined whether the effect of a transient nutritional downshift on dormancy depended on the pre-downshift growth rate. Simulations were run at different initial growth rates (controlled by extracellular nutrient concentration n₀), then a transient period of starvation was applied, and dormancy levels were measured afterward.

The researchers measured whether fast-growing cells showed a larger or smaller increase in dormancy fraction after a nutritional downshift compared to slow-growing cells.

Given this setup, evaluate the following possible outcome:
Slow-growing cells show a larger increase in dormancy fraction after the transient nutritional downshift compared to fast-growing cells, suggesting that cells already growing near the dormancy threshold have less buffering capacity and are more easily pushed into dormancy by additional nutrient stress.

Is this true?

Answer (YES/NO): NO